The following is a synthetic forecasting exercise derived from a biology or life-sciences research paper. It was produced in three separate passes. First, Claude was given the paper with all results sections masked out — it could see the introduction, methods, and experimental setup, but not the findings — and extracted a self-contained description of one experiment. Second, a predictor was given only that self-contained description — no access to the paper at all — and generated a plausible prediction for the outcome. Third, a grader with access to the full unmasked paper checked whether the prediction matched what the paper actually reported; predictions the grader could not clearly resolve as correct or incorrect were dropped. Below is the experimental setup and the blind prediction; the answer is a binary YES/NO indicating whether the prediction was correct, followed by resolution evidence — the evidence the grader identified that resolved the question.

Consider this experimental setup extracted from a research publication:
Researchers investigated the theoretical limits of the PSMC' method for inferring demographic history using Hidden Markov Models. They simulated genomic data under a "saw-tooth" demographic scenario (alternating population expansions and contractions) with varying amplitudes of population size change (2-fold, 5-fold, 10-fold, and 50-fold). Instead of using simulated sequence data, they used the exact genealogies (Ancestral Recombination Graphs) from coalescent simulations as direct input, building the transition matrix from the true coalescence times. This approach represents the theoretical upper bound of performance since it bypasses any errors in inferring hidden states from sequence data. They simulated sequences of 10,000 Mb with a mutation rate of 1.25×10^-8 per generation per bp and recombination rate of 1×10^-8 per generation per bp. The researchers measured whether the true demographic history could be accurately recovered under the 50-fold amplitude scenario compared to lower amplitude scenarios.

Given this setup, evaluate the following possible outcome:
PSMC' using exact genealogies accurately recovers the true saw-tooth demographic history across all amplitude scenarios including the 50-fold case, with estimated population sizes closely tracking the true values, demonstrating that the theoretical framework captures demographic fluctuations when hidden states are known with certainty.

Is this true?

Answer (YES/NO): NO